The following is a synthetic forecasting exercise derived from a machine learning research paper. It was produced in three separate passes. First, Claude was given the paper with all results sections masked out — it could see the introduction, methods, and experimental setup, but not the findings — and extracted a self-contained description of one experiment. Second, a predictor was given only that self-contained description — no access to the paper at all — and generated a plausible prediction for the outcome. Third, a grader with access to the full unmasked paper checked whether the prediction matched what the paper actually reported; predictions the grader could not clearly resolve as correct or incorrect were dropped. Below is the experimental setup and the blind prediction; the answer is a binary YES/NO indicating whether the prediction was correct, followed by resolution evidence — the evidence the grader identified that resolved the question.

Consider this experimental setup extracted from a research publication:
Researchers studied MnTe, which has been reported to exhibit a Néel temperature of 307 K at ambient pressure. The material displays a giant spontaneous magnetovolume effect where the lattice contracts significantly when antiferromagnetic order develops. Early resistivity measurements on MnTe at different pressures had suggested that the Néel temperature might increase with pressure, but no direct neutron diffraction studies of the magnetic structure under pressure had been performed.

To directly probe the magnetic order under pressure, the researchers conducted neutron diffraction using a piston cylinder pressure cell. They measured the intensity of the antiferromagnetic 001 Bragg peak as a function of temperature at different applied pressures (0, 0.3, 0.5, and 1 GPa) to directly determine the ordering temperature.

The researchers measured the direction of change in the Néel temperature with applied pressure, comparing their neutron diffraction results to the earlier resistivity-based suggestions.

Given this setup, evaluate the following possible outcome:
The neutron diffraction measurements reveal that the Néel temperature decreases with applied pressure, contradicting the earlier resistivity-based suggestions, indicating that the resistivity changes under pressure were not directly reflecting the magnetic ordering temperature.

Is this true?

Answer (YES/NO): NO